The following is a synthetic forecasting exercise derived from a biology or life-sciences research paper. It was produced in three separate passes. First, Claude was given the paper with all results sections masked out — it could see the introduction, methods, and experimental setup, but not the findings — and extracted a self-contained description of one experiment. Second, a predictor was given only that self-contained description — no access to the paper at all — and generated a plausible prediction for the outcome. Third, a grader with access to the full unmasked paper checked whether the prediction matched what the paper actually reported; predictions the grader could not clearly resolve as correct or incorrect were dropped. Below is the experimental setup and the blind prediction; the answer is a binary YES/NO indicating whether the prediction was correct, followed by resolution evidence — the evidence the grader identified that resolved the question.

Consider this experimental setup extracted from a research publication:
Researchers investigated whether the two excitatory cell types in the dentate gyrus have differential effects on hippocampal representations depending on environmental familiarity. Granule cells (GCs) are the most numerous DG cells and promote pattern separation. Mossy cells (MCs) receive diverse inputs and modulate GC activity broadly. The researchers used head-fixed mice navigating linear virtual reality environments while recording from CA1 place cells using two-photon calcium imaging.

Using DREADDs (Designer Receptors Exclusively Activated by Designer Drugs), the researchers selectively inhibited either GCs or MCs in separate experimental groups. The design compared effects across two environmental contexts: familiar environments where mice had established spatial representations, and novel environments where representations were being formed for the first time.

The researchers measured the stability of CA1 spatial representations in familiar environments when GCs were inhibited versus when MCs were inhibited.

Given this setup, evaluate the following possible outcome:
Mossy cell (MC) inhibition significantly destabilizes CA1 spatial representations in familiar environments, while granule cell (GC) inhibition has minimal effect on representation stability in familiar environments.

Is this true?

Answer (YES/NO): NO